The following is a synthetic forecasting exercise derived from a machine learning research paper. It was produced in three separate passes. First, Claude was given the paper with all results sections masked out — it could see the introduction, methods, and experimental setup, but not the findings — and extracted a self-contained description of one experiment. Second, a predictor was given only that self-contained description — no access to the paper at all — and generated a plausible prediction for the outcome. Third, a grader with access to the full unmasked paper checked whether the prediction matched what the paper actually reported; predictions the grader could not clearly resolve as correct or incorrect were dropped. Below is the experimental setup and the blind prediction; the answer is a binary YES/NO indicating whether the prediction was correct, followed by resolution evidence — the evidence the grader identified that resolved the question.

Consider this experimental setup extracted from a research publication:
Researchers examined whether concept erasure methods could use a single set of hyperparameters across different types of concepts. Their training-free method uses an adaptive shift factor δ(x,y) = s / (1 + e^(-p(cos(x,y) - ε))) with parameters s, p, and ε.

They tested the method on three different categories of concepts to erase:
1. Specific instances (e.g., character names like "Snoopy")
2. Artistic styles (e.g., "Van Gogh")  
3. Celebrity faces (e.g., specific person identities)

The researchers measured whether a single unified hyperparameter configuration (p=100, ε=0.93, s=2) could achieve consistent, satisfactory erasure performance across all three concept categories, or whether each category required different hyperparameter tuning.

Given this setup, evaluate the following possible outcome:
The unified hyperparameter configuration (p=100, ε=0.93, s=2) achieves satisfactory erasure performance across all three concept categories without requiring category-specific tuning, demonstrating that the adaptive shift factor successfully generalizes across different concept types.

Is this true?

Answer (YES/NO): YES